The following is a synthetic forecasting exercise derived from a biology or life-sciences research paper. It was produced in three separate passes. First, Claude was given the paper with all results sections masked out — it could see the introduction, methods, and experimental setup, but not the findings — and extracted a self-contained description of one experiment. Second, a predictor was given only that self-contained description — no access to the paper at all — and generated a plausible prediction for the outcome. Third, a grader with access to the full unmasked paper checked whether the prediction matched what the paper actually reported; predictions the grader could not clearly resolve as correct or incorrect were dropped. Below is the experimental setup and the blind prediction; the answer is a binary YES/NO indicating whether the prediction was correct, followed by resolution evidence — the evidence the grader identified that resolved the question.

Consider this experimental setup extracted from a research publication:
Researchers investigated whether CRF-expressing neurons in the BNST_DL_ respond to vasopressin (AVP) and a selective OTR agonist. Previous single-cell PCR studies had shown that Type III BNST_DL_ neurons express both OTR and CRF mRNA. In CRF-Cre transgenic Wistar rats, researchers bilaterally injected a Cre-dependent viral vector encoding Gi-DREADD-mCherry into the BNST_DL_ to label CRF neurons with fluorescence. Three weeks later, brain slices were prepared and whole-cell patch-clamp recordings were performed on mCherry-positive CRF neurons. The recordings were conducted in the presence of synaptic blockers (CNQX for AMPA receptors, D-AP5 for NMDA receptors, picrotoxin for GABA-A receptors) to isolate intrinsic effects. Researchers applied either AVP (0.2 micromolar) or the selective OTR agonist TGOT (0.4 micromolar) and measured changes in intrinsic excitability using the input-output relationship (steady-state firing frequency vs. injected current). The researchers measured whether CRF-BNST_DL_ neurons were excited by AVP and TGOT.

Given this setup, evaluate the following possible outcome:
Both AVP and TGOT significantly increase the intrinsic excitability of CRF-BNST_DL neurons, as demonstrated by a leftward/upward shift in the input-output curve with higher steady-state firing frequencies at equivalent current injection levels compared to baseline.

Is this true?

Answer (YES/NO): YES